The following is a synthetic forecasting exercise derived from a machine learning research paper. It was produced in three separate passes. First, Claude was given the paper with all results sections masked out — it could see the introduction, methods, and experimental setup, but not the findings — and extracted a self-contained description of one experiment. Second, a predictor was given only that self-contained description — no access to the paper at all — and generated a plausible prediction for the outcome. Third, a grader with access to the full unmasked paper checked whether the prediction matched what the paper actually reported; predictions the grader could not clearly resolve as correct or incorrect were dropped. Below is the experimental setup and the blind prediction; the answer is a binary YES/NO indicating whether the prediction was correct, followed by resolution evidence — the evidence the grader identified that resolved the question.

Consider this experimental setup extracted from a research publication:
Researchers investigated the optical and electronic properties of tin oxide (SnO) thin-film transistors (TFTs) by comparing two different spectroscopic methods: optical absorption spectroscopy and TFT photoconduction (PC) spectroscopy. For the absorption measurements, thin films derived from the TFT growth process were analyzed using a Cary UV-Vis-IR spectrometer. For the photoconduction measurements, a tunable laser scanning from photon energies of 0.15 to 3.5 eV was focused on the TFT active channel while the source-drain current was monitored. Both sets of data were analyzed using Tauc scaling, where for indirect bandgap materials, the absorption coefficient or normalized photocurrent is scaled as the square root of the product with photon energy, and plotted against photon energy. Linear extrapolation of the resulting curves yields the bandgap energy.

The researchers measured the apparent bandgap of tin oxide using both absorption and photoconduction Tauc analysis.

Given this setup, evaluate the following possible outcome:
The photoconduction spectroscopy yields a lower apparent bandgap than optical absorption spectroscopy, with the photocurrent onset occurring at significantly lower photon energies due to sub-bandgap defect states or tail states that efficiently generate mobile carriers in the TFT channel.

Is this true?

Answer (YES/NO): NO